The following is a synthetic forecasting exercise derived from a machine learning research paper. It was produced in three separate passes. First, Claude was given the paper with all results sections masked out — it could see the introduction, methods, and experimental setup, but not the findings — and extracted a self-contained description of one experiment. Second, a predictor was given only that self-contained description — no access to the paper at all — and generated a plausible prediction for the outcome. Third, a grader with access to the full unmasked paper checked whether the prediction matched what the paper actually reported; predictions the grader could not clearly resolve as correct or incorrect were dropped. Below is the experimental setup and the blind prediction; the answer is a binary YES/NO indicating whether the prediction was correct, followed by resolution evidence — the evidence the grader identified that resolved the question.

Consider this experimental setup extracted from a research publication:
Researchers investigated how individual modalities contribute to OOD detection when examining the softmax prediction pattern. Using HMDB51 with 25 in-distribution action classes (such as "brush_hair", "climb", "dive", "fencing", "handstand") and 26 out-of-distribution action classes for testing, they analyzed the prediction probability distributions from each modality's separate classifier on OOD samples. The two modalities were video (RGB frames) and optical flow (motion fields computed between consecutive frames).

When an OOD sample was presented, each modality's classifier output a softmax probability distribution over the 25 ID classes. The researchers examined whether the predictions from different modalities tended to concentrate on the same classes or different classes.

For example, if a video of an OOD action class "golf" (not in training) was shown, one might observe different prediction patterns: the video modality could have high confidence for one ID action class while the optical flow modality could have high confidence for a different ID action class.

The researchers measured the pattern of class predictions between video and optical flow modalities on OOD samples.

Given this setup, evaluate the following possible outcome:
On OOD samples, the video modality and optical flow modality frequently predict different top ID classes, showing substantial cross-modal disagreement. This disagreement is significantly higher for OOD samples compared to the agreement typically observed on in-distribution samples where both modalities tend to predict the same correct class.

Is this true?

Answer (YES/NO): YES